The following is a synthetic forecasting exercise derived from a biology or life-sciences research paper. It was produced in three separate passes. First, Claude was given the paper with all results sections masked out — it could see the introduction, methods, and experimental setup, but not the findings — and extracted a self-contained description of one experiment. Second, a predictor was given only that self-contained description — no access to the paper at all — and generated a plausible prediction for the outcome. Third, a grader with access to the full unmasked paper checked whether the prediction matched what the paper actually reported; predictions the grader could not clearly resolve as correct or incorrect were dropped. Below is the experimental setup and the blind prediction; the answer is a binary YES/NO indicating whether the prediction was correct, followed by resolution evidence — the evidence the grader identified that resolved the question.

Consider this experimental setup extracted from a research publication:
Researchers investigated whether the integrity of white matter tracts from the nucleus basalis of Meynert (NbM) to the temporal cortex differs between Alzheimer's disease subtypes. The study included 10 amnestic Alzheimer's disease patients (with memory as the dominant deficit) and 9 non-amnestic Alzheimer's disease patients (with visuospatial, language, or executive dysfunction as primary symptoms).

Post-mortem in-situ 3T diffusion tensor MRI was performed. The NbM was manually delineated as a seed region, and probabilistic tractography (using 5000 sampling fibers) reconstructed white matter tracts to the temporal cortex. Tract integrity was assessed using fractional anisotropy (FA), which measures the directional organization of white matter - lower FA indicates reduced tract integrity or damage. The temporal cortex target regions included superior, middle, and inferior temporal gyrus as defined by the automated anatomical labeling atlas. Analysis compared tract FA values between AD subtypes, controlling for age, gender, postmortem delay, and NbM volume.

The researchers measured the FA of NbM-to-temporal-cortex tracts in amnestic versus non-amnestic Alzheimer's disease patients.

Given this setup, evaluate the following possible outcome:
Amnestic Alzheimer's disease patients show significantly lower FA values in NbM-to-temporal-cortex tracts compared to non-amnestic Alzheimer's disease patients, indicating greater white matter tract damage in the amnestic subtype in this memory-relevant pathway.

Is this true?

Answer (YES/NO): NO